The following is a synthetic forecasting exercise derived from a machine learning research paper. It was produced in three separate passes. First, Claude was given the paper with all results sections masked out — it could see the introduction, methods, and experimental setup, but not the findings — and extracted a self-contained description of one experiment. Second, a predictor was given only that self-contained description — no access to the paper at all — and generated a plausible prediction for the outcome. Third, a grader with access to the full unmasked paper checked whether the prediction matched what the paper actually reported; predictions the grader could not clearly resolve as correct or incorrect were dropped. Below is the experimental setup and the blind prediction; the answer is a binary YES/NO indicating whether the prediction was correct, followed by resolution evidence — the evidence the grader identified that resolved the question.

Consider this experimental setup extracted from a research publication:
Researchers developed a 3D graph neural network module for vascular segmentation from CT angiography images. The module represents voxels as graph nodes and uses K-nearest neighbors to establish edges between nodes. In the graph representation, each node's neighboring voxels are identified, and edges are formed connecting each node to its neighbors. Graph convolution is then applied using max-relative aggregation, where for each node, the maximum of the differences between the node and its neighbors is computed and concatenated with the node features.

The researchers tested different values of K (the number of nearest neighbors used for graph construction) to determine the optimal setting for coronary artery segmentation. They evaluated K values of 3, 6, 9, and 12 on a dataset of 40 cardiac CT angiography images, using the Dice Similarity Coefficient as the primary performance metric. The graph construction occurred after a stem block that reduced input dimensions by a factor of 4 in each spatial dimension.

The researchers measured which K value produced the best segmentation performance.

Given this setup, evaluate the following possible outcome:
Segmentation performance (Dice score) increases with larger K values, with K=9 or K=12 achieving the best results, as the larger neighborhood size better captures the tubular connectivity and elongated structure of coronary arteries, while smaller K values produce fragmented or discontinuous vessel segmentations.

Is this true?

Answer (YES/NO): NO